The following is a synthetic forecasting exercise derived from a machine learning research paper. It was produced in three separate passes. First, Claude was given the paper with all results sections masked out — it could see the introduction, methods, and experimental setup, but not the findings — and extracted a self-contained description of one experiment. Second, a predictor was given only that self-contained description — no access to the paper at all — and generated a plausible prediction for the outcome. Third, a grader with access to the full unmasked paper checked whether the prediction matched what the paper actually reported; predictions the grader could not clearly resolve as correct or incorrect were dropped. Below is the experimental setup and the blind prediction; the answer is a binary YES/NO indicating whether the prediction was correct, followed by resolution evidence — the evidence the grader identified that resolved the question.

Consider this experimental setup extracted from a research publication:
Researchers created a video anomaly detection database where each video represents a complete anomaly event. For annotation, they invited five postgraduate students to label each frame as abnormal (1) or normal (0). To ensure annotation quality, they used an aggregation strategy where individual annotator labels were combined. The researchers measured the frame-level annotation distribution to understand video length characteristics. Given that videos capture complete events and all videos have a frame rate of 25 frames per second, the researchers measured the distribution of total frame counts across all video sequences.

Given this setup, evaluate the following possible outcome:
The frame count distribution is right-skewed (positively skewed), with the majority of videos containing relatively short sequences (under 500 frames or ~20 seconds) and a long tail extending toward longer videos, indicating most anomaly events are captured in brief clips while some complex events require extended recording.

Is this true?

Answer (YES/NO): NO